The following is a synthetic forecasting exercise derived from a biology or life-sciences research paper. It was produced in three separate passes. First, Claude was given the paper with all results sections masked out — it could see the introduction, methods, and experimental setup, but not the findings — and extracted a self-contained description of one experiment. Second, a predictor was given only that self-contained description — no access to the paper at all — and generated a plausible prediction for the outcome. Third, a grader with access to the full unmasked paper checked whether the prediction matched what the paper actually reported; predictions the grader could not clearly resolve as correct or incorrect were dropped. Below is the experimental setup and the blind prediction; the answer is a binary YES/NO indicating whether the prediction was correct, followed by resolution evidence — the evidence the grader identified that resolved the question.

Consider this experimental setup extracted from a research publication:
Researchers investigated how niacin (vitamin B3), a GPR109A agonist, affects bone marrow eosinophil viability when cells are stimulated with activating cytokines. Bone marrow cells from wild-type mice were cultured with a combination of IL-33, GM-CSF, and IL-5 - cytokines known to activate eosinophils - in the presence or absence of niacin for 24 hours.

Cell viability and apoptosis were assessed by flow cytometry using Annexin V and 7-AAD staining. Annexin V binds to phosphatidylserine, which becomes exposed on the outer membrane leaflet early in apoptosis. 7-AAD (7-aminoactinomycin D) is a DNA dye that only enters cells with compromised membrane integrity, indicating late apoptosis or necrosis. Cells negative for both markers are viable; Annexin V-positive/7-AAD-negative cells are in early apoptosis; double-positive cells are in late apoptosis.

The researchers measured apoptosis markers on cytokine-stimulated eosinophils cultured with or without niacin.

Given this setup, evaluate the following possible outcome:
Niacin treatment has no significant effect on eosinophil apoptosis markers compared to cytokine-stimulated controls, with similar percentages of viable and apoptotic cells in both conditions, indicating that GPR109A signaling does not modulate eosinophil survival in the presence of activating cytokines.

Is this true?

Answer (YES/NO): NO